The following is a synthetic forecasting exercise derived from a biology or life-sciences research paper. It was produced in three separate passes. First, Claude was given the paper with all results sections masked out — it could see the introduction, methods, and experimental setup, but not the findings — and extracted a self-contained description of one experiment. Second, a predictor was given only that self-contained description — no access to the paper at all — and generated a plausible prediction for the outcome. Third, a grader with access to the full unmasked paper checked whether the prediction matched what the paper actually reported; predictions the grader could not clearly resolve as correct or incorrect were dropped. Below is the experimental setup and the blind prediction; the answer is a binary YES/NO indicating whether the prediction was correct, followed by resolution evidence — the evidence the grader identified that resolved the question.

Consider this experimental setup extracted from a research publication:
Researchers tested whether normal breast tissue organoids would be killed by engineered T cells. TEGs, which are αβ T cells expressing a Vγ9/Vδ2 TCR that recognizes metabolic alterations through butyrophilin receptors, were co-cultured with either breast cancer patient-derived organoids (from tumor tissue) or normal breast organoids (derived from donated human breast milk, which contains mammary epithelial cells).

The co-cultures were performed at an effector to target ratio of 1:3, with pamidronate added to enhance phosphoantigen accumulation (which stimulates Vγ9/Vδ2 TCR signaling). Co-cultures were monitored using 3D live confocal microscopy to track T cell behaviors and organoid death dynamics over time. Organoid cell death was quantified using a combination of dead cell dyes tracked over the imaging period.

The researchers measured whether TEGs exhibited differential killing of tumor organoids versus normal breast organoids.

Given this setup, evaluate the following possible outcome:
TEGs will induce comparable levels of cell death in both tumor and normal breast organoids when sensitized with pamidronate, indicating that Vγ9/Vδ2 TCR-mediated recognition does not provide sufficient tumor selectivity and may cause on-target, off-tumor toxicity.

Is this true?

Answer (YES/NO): NO